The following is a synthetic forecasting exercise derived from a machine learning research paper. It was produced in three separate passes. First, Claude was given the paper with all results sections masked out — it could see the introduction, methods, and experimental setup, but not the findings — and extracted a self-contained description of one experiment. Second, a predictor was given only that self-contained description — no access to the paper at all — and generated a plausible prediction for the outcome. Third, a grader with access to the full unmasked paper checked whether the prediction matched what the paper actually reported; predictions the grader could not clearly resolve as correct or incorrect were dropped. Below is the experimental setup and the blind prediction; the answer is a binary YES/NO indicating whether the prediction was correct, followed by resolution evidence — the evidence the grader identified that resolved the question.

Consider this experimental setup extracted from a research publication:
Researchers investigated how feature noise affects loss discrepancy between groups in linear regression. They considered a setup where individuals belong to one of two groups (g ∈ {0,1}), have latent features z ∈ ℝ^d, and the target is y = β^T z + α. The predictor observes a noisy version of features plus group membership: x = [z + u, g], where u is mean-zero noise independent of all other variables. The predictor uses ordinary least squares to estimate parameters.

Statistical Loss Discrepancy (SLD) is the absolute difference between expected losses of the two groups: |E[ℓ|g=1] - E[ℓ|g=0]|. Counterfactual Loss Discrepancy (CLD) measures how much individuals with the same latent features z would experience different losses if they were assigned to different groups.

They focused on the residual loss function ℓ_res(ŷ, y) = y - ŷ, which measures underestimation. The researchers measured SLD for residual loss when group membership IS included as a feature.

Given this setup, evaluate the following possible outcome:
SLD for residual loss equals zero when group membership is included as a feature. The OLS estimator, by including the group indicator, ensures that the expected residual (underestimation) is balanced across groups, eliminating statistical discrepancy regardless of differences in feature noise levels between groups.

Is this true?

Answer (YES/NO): YES